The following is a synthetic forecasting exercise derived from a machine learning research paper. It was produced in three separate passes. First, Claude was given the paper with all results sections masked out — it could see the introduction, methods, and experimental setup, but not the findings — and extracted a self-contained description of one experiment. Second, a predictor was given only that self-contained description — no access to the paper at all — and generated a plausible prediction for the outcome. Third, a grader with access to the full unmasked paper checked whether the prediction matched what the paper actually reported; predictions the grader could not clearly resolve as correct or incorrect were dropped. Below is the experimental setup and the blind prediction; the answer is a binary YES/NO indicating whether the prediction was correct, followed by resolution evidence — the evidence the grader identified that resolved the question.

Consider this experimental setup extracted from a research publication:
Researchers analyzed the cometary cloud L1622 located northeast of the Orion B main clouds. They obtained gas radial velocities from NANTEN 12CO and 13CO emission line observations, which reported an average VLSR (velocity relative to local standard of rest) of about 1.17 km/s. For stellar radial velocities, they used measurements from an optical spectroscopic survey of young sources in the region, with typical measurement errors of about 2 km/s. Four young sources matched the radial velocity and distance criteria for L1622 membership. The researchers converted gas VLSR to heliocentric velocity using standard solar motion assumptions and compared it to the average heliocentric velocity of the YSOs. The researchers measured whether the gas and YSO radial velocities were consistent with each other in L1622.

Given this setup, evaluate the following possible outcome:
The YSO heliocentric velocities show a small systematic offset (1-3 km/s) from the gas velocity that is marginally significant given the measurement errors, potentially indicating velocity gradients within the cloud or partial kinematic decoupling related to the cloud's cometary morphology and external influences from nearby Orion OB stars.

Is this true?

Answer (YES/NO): NO